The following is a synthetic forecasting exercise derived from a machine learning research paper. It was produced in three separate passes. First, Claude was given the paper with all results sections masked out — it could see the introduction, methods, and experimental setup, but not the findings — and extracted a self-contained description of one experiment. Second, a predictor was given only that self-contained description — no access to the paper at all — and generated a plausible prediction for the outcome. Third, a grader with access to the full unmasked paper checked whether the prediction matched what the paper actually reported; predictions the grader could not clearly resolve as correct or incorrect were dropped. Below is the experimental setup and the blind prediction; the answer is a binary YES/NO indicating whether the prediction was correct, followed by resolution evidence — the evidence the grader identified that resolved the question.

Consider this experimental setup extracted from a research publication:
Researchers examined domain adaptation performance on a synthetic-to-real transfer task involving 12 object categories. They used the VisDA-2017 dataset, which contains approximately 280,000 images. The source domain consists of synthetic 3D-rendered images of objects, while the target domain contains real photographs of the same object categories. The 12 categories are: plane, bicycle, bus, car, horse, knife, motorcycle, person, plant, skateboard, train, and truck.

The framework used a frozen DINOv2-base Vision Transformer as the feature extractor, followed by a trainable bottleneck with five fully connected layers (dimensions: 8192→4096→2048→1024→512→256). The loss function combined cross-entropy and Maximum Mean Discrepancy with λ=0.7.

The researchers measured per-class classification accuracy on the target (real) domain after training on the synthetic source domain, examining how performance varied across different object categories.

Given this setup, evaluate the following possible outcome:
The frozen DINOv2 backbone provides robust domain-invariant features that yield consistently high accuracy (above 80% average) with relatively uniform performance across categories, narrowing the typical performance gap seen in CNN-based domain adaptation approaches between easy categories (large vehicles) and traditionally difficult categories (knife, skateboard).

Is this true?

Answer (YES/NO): NO